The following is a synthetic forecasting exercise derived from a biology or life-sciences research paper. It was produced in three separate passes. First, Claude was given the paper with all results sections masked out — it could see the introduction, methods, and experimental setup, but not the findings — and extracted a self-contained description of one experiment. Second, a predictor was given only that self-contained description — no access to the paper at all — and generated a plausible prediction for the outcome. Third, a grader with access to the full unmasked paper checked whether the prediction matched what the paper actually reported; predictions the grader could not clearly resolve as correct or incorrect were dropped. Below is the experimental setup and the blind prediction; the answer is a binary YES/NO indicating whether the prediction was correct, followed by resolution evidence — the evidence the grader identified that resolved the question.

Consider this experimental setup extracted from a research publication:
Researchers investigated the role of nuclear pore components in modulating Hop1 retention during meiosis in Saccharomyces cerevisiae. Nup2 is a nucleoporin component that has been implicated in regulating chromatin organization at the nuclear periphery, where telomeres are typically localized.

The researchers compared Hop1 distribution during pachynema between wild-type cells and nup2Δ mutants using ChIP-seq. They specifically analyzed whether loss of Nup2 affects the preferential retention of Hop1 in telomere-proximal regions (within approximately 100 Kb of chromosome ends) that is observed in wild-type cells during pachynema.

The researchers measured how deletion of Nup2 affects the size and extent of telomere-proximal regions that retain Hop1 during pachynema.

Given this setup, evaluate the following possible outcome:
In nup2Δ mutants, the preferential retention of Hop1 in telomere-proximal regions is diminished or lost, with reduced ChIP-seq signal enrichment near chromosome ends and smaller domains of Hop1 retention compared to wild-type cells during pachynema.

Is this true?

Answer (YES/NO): NO